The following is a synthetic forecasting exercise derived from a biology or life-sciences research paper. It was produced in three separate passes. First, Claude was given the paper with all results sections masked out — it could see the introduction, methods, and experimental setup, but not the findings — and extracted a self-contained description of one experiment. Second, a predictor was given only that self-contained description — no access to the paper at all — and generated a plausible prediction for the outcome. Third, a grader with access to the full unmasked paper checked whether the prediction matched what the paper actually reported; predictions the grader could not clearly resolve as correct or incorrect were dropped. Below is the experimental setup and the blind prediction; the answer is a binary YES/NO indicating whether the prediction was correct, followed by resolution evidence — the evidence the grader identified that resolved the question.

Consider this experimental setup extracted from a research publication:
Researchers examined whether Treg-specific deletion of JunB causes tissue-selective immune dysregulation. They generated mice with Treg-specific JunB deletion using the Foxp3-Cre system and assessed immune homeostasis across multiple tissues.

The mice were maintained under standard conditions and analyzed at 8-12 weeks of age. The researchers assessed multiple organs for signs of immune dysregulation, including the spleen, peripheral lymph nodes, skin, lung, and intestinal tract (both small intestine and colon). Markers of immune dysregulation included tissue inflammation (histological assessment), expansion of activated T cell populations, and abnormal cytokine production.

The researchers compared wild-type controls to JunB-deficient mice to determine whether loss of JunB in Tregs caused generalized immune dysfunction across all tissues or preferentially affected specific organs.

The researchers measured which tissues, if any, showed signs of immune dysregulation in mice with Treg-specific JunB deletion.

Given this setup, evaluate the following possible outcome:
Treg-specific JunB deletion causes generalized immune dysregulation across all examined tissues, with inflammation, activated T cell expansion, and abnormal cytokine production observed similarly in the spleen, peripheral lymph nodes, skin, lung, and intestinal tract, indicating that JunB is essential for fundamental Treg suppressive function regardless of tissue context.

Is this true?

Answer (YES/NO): NO